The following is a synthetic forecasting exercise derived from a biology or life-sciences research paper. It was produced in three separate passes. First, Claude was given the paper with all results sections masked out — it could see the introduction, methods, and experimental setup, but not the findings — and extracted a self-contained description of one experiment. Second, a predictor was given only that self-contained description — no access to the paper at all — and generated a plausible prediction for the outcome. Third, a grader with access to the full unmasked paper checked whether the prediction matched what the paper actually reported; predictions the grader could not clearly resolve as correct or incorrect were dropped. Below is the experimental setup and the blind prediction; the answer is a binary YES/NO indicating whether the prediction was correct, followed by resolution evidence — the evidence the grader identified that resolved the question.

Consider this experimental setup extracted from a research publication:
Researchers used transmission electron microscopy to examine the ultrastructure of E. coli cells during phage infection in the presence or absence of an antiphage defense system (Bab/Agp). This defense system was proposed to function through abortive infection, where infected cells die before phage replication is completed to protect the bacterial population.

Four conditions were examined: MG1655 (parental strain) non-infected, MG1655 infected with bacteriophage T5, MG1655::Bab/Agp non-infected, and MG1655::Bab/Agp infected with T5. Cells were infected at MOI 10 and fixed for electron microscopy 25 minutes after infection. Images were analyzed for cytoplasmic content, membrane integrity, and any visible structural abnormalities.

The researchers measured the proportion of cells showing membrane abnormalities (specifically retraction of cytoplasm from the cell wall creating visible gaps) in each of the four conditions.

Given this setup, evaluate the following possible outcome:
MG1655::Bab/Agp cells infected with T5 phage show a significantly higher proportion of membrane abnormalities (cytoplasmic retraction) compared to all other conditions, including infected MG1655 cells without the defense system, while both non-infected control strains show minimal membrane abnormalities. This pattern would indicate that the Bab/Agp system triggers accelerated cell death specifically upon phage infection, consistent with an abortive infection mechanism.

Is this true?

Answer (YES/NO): YES